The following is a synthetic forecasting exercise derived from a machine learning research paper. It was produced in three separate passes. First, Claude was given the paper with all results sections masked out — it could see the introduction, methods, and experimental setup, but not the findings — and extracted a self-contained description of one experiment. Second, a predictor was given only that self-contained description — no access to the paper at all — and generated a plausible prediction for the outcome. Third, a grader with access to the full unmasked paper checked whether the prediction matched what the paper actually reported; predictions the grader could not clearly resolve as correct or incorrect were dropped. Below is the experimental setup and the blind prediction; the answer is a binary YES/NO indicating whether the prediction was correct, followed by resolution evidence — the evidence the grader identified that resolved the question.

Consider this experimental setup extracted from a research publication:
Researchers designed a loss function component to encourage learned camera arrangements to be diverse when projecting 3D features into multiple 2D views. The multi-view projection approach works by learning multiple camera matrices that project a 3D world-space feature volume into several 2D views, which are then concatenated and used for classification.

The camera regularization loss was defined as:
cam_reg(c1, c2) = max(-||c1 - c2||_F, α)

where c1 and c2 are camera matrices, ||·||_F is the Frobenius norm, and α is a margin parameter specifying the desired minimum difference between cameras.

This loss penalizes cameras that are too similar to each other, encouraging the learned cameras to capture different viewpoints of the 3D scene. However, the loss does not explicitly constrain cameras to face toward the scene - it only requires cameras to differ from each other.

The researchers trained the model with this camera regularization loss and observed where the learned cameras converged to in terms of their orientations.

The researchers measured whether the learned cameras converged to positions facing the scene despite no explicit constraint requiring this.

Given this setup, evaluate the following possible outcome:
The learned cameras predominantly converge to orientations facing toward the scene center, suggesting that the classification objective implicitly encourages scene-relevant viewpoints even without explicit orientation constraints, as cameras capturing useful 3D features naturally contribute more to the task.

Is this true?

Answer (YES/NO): YES